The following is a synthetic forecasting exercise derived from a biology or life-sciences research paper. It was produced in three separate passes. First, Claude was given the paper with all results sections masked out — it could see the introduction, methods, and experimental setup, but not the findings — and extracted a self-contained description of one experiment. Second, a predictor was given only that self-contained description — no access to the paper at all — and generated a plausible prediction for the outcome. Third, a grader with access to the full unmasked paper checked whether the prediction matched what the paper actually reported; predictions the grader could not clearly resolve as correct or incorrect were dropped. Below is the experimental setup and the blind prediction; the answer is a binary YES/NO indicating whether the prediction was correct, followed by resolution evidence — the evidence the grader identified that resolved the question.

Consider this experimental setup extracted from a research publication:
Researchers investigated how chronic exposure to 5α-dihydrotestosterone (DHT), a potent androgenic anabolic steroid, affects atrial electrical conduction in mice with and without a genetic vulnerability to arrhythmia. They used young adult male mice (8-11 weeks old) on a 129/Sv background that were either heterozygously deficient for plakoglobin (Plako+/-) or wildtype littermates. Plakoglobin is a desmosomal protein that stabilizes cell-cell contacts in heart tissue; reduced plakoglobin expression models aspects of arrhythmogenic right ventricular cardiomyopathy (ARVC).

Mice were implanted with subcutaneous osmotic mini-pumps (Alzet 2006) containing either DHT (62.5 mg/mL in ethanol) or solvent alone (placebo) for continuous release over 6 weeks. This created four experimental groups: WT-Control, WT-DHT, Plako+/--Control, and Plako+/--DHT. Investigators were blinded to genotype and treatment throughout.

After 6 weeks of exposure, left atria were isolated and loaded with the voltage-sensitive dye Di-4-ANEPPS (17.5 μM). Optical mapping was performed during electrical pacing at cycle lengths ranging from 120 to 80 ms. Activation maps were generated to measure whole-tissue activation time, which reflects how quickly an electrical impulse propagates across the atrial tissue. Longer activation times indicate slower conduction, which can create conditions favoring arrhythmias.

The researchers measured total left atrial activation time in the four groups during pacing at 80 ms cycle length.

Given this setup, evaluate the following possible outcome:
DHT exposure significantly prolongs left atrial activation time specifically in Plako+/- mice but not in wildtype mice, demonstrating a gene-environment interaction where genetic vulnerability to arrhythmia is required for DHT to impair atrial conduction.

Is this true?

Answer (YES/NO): YES